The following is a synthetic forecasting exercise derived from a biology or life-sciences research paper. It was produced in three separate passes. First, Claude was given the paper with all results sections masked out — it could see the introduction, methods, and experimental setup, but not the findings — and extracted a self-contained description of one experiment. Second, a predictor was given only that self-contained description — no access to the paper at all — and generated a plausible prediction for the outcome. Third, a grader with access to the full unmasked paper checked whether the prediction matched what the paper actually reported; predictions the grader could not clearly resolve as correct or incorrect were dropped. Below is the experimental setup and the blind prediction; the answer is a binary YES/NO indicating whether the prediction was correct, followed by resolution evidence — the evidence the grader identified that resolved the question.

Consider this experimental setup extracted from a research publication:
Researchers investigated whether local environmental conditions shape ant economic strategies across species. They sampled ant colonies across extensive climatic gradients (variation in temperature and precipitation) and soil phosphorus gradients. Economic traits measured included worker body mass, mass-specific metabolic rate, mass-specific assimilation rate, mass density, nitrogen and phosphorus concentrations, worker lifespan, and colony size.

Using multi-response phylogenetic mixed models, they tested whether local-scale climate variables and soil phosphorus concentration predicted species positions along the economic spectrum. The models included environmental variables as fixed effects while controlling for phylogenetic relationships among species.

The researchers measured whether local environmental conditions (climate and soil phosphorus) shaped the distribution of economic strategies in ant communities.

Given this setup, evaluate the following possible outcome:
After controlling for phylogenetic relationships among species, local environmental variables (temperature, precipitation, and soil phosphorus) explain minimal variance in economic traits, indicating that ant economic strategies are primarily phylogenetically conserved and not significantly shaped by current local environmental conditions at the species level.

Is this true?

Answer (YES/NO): YES